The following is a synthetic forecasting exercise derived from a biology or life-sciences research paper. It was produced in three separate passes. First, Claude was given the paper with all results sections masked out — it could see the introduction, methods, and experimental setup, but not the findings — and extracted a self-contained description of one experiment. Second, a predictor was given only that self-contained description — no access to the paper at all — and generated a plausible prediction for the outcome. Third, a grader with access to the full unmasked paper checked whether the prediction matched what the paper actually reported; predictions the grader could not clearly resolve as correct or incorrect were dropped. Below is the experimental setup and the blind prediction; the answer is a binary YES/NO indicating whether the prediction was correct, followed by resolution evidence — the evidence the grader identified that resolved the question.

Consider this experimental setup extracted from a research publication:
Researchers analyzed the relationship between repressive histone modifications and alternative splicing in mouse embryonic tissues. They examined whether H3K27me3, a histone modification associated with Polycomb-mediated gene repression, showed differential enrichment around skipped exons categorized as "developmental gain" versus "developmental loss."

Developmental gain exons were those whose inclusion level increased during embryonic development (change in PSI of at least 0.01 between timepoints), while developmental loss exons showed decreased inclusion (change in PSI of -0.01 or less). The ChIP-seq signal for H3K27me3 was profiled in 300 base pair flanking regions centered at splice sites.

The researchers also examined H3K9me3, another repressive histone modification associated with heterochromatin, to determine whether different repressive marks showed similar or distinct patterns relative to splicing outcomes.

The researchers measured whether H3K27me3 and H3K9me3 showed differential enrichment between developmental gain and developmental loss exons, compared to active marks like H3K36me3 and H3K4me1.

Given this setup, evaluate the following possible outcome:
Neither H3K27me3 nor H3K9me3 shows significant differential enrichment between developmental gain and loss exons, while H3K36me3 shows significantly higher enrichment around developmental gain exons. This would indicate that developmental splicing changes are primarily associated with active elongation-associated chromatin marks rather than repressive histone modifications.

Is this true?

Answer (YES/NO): NO